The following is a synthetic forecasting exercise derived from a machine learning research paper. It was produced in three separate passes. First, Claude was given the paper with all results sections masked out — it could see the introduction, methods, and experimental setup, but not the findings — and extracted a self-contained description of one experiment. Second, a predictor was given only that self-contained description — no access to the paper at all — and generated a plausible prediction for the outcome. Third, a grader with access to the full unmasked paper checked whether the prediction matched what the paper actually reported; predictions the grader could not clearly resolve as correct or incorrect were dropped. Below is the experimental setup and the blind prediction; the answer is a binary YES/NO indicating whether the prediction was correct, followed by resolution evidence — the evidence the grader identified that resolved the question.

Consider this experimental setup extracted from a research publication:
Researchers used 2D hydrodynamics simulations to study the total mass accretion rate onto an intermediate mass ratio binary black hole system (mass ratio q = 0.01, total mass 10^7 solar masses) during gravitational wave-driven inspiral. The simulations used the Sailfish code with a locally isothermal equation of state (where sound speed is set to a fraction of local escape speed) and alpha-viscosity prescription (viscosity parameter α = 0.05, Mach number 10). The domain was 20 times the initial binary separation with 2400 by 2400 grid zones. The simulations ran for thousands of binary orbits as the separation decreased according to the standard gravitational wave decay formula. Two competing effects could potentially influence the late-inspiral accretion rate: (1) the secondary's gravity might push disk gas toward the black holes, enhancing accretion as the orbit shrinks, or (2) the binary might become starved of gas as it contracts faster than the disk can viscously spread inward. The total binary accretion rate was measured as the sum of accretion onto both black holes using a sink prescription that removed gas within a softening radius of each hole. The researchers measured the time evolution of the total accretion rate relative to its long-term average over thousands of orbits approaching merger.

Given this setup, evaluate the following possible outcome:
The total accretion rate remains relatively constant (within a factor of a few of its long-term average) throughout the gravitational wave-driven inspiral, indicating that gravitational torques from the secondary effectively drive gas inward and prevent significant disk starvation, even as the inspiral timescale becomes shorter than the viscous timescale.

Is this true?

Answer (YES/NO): NO